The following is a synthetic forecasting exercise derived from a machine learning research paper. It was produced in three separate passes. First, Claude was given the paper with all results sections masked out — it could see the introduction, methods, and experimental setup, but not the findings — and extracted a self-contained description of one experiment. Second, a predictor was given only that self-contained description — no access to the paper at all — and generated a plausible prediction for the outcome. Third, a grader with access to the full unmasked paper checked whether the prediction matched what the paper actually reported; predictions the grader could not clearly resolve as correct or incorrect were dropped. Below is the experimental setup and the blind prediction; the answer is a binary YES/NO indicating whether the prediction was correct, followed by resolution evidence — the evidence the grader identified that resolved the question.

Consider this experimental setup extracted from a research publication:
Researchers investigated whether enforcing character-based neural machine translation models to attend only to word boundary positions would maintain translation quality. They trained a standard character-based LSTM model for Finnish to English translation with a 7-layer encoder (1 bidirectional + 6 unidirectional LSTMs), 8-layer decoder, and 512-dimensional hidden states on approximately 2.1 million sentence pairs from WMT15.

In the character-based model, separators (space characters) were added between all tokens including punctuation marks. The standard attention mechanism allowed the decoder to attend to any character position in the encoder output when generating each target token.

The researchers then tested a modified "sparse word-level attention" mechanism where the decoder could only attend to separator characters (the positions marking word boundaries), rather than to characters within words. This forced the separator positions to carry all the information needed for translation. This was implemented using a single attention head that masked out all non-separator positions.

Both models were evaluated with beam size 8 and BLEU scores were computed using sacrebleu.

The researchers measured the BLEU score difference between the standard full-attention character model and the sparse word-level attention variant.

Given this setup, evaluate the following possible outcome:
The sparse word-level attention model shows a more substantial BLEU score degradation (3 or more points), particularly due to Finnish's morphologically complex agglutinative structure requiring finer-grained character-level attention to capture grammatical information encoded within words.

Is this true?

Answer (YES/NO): NO